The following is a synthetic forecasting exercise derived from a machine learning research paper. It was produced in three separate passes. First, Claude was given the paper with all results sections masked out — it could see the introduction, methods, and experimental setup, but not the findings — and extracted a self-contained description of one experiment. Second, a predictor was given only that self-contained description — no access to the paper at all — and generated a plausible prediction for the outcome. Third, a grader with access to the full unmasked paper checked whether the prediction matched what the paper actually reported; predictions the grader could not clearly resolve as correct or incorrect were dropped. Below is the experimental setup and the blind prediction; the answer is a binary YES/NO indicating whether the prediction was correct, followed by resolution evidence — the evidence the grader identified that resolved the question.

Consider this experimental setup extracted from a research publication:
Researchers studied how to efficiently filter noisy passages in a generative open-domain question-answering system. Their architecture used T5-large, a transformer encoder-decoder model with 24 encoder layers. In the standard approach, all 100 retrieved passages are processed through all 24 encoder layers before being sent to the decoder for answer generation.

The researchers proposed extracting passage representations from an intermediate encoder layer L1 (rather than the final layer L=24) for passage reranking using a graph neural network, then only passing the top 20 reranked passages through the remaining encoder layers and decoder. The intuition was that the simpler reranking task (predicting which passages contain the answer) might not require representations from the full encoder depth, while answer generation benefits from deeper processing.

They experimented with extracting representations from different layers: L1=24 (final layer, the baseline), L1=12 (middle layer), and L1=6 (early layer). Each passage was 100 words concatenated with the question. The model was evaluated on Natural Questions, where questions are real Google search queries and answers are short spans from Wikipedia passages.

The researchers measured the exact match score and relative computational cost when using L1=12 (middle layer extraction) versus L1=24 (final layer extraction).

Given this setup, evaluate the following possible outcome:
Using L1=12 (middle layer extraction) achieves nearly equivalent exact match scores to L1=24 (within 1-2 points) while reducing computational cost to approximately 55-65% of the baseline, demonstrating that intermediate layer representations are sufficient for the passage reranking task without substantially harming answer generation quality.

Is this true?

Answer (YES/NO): YES